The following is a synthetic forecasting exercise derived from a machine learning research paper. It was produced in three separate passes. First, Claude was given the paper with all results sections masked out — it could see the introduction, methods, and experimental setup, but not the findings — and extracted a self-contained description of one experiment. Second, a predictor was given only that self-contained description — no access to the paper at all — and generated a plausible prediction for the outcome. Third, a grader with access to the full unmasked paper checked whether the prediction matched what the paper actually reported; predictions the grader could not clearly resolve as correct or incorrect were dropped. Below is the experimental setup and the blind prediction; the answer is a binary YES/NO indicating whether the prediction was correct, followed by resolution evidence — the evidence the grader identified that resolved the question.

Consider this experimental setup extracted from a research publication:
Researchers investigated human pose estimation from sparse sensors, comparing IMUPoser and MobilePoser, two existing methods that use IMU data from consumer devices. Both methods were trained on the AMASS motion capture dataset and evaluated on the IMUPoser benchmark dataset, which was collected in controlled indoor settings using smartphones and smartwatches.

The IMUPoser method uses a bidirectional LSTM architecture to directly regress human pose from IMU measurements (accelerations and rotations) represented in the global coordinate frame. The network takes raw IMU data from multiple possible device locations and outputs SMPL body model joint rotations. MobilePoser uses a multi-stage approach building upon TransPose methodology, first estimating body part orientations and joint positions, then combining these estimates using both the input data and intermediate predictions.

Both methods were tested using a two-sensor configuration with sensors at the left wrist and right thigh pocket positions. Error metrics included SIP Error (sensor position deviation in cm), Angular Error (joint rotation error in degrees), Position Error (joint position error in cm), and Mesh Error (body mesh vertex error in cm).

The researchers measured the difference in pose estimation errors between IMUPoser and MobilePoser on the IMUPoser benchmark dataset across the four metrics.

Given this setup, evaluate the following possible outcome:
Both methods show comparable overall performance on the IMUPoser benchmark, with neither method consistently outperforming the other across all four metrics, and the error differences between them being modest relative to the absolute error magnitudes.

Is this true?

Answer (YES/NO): NO